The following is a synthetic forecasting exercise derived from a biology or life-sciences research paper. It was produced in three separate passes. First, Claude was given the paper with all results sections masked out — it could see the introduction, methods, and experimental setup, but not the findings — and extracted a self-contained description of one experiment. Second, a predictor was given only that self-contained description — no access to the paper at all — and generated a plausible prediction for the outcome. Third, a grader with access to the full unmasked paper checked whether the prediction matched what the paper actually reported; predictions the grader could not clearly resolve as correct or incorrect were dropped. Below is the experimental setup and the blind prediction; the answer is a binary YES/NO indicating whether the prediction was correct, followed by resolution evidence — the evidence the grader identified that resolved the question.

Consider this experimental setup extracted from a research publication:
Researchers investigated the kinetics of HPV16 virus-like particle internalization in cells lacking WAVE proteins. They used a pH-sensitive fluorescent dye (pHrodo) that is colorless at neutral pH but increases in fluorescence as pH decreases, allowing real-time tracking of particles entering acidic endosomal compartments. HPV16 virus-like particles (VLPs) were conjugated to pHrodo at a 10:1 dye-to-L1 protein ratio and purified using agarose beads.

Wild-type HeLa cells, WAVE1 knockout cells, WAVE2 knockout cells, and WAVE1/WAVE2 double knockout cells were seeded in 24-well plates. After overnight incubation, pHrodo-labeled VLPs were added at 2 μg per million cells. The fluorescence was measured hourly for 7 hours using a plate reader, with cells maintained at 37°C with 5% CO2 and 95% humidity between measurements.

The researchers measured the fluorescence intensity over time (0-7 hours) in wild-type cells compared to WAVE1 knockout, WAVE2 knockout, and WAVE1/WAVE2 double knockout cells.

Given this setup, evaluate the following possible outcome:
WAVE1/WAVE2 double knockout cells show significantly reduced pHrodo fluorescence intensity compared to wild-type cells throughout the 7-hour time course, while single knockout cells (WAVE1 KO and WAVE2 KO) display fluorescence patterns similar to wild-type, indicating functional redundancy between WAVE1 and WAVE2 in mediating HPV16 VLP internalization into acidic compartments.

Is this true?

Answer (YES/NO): NO